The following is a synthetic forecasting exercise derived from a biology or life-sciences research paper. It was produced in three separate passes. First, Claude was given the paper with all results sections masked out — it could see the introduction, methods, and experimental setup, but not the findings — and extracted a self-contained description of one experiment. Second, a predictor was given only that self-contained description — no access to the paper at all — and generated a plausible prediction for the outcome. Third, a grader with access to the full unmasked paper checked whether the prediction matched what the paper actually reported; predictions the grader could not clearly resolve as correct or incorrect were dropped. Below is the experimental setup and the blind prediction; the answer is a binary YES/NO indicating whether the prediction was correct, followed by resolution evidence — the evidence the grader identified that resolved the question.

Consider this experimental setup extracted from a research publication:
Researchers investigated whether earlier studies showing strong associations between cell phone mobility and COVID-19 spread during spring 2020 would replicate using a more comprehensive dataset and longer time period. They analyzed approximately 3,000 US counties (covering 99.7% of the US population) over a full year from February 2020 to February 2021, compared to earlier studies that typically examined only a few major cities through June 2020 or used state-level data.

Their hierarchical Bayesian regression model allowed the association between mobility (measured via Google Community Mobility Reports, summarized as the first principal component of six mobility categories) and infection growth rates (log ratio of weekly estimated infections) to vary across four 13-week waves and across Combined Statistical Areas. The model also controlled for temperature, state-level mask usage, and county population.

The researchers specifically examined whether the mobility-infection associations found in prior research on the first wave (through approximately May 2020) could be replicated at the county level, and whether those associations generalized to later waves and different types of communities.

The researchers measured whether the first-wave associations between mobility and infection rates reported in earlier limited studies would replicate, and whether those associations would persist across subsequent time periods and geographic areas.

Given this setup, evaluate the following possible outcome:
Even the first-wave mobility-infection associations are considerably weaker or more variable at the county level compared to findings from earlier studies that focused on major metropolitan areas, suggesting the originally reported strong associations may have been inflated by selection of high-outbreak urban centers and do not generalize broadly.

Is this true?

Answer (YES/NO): NO